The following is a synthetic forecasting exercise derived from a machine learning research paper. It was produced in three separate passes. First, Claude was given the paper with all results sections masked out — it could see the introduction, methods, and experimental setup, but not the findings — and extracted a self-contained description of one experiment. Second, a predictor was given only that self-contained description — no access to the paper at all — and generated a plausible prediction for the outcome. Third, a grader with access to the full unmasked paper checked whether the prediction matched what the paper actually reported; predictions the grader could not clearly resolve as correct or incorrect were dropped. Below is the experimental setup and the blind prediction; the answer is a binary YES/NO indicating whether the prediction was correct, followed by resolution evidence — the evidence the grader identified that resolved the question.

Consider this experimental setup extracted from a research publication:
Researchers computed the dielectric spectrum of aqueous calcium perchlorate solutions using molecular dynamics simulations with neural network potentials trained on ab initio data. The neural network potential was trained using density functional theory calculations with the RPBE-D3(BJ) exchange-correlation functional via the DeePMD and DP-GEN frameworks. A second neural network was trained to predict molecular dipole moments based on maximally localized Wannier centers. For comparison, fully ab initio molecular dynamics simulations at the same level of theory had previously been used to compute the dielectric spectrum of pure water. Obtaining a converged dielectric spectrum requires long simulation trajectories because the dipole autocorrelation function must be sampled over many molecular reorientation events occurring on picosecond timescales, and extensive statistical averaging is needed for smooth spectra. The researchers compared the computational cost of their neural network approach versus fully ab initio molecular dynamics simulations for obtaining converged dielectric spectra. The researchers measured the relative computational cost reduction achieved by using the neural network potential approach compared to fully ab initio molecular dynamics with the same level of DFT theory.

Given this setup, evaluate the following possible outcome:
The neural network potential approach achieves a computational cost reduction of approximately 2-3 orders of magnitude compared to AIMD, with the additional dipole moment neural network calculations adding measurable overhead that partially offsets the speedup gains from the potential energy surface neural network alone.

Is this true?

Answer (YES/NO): NO